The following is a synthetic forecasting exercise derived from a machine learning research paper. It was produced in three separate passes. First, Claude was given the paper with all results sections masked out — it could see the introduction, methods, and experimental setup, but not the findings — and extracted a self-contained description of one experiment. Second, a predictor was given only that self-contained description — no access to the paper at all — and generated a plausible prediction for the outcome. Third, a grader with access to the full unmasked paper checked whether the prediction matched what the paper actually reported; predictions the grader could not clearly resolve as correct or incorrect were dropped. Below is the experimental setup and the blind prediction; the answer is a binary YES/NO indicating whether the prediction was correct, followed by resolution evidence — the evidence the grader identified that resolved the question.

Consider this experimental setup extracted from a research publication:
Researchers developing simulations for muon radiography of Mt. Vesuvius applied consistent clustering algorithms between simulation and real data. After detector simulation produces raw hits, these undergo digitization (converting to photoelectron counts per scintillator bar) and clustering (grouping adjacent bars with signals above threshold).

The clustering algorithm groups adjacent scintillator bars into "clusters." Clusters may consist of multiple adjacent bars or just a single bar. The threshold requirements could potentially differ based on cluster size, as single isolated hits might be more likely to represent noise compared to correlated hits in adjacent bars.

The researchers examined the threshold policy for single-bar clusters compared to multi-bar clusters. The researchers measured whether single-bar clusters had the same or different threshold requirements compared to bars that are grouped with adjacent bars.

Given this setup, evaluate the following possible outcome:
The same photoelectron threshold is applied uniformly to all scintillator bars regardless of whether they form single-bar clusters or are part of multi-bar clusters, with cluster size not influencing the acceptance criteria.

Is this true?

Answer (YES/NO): NO